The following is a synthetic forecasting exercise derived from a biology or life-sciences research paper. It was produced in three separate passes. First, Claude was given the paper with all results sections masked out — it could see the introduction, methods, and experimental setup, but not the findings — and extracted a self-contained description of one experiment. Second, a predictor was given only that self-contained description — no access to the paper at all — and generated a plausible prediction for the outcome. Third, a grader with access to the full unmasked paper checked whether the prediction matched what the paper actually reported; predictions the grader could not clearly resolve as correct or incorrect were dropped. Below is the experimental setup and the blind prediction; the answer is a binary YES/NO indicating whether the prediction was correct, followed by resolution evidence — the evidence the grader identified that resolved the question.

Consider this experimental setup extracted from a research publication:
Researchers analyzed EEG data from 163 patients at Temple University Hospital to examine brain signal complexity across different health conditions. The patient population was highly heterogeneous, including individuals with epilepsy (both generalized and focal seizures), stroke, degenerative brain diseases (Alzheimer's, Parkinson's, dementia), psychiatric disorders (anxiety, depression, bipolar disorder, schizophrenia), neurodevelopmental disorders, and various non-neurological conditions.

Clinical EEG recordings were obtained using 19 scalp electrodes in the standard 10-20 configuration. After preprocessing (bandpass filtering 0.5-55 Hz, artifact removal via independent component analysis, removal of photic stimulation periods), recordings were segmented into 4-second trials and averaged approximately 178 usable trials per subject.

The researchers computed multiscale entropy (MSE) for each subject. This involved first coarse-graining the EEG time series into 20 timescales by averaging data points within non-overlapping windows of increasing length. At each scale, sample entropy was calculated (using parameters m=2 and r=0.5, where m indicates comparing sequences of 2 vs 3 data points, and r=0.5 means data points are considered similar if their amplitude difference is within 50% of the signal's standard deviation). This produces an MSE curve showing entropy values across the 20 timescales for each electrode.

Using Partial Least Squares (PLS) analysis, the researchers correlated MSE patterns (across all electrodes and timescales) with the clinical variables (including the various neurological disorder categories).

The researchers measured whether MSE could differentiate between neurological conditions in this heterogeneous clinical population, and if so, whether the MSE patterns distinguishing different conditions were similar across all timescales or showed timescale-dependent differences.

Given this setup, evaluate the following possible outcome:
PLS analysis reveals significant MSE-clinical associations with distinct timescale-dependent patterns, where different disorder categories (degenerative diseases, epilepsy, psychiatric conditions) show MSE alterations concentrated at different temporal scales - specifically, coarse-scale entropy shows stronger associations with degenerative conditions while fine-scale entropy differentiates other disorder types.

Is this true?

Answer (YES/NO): NO